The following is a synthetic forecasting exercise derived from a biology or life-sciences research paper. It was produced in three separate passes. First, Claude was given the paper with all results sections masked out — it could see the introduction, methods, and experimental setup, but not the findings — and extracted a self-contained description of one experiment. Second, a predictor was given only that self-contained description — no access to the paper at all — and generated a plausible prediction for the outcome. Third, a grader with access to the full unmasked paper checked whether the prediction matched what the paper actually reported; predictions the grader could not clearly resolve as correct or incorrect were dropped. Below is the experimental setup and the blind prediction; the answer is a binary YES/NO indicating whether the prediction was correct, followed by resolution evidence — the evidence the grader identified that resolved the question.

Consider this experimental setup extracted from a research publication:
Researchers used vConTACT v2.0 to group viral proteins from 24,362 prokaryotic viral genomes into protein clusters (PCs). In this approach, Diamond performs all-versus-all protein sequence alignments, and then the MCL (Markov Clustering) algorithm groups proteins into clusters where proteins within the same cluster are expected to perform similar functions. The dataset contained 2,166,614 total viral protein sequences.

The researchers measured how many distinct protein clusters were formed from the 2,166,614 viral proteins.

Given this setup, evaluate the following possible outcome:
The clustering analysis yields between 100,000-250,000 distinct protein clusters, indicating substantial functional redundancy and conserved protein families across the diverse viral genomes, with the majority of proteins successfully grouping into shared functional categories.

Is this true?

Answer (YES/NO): YES